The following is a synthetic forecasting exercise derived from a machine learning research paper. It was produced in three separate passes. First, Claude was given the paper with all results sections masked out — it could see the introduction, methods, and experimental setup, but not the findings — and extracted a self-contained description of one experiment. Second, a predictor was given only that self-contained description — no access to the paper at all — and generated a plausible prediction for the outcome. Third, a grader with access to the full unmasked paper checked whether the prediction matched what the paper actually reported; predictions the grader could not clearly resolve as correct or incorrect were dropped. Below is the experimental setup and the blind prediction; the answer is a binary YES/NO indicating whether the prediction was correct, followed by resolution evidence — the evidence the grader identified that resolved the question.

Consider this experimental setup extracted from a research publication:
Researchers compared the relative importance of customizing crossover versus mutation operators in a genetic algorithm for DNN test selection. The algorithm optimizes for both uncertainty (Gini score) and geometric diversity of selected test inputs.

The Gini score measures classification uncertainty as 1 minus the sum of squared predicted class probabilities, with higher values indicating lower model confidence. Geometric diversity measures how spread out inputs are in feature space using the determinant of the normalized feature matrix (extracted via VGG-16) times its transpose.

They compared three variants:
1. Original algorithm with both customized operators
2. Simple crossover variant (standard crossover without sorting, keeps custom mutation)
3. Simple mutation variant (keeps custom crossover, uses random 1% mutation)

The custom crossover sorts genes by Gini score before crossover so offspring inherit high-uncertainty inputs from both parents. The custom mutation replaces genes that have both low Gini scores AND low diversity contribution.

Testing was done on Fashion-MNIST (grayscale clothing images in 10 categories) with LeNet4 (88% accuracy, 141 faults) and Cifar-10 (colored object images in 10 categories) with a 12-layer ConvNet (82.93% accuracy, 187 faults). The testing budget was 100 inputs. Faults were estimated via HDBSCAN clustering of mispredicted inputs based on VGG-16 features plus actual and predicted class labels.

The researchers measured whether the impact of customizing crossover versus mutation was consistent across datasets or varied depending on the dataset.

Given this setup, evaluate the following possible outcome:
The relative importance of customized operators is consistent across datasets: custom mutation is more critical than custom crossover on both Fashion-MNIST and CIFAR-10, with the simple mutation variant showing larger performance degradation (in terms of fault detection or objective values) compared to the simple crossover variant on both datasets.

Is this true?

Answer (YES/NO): NO